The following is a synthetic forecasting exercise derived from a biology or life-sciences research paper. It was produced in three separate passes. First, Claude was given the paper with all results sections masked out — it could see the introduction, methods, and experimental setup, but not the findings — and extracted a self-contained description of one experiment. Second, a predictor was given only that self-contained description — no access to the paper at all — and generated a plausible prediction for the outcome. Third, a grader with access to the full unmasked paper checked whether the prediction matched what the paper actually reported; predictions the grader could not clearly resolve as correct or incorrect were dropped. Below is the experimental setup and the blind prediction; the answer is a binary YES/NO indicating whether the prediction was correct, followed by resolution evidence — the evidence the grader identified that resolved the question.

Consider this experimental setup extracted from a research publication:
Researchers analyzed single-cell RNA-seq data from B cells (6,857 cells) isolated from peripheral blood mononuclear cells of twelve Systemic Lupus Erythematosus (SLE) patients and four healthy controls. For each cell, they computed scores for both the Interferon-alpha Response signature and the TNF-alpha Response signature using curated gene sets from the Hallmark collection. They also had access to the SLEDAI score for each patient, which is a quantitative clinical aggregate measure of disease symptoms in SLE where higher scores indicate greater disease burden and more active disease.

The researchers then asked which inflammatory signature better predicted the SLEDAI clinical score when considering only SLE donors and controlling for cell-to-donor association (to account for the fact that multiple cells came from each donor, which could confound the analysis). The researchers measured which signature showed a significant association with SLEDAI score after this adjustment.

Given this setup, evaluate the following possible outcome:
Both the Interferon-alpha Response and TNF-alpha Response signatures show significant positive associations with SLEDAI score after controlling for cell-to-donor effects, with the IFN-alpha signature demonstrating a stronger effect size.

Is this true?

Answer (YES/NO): NO